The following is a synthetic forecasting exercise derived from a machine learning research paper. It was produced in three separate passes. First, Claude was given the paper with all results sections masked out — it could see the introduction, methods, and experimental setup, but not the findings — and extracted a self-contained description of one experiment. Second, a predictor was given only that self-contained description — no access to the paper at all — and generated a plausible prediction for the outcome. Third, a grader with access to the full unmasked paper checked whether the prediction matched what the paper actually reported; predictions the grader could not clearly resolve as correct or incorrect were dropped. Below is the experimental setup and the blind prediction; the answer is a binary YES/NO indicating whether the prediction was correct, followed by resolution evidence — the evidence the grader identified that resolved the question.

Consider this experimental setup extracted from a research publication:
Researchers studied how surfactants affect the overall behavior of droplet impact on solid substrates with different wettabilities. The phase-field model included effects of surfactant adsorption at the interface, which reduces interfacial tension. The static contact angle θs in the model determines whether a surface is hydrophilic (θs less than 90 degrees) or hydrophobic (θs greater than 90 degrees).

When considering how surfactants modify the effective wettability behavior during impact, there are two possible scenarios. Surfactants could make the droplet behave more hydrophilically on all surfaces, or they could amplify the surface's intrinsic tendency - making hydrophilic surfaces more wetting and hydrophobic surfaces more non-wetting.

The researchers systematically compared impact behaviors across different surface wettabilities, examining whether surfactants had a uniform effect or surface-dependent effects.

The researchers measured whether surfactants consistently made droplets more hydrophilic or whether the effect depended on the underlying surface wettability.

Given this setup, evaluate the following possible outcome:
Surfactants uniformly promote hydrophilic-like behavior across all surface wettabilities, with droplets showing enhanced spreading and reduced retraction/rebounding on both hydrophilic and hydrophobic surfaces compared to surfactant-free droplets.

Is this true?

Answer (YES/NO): NO